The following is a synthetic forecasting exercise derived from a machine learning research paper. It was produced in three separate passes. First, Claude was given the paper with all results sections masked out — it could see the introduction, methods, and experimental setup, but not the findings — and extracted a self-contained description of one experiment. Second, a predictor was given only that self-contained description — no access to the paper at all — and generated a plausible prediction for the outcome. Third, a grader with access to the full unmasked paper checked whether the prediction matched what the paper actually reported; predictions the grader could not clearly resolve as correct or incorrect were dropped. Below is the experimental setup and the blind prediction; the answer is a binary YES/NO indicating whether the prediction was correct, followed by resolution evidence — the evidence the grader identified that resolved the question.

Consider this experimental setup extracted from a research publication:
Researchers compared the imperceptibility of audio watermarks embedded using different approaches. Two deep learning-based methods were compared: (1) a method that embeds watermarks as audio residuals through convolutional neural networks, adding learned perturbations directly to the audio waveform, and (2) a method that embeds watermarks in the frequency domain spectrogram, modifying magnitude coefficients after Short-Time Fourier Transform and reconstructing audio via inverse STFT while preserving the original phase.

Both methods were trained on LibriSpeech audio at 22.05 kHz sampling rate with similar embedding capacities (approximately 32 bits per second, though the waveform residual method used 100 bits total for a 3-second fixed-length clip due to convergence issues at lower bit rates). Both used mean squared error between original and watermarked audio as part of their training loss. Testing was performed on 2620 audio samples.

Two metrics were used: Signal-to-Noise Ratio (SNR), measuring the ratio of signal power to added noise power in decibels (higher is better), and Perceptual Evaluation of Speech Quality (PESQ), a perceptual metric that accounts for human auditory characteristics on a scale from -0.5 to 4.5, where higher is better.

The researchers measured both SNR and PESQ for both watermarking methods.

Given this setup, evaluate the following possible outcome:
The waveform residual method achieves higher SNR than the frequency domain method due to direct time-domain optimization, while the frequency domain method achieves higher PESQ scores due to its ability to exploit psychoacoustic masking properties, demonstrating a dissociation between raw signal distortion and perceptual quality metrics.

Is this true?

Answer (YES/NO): NO